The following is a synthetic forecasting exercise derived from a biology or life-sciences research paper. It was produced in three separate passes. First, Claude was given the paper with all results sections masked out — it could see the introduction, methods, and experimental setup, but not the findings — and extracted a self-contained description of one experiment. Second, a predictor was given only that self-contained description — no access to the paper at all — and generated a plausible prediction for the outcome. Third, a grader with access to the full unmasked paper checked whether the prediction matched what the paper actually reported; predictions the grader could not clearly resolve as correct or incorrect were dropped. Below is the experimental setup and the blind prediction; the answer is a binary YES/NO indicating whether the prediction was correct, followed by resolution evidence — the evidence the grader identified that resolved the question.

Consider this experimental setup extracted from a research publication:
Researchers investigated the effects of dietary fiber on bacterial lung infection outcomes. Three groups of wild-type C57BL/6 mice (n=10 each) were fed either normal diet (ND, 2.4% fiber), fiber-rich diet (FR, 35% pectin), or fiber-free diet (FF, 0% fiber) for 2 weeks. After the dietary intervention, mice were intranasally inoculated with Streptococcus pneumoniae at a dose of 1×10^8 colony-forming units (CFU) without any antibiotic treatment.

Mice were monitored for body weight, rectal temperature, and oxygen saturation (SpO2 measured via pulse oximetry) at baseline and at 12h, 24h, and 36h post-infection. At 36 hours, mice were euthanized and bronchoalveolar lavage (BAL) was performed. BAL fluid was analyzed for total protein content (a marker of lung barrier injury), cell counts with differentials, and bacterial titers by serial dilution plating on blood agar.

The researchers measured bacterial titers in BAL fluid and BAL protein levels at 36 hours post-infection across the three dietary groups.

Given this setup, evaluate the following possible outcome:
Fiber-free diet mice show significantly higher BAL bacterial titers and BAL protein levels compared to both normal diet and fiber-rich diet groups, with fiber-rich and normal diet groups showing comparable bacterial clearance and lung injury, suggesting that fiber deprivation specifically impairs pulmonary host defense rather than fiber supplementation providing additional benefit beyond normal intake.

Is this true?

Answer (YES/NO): NO